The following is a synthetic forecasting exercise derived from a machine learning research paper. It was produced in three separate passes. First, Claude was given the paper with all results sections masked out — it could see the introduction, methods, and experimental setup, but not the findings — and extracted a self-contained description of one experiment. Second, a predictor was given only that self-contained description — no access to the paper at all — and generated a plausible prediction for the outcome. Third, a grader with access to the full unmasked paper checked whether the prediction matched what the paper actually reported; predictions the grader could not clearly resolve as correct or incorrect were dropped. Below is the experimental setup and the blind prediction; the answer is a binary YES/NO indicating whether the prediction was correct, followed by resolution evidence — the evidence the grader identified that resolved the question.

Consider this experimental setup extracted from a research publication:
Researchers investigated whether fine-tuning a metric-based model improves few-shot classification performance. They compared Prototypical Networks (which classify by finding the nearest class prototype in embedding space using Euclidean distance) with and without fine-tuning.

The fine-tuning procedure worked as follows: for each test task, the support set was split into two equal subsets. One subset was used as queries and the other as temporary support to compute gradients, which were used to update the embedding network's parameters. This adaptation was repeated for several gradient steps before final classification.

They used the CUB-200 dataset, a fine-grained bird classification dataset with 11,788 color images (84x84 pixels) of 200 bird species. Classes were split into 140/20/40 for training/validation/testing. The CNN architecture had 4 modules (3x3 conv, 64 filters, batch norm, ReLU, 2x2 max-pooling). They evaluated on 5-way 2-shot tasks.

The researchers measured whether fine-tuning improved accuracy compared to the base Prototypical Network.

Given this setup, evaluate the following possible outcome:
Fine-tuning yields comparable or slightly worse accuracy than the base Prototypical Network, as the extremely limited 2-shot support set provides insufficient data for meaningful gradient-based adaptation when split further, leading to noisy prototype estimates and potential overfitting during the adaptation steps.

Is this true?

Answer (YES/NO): NO